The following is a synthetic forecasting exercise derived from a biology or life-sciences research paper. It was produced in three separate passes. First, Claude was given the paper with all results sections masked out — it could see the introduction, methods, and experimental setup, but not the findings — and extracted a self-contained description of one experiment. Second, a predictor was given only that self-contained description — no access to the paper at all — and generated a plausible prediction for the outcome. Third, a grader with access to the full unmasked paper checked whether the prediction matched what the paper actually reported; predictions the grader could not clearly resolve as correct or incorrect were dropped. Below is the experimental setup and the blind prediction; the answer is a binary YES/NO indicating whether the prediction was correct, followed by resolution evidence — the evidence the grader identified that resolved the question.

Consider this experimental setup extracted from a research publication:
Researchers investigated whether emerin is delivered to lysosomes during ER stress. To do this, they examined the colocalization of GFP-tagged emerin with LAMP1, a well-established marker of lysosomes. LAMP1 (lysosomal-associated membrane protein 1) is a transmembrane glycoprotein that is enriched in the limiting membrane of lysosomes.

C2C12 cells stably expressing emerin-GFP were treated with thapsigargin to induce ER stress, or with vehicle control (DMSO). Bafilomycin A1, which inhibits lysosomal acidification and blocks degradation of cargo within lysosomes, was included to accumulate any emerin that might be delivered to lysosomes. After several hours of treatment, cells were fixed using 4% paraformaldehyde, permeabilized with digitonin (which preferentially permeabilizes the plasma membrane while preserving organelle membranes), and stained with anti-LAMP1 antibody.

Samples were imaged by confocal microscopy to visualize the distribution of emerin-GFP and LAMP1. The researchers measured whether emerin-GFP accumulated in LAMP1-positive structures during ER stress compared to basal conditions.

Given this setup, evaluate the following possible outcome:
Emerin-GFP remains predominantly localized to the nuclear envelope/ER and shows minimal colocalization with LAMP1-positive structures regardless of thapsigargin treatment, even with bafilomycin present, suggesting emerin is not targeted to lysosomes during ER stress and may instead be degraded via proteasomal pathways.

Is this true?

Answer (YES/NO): NO